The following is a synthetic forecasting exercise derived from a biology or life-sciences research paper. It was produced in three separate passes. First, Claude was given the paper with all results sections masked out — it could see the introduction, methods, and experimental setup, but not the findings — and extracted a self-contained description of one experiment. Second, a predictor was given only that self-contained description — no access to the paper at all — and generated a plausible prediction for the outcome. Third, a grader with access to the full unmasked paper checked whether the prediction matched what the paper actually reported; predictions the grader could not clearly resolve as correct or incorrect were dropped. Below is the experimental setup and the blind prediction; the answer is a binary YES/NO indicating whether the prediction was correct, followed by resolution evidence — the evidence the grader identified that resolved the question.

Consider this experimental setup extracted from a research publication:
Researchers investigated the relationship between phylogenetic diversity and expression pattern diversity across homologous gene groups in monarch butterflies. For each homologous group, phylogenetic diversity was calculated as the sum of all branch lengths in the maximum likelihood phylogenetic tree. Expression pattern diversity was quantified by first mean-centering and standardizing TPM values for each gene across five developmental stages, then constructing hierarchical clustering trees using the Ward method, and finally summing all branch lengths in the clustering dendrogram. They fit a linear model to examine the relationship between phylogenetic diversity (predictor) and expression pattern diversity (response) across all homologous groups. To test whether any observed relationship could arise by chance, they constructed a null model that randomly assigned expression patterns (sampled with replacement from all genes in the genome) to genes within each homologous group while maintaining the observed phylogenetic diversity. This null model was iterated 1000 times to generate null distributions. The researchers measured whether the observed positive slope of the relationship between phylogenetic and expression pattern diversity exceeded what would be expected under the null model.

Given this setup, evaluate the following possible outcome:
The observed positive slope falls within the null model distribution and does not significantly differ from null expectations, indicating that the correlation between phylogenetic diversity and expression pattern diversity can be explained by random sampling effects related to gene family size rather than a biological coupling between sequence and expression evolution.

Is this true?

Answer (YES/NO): NO